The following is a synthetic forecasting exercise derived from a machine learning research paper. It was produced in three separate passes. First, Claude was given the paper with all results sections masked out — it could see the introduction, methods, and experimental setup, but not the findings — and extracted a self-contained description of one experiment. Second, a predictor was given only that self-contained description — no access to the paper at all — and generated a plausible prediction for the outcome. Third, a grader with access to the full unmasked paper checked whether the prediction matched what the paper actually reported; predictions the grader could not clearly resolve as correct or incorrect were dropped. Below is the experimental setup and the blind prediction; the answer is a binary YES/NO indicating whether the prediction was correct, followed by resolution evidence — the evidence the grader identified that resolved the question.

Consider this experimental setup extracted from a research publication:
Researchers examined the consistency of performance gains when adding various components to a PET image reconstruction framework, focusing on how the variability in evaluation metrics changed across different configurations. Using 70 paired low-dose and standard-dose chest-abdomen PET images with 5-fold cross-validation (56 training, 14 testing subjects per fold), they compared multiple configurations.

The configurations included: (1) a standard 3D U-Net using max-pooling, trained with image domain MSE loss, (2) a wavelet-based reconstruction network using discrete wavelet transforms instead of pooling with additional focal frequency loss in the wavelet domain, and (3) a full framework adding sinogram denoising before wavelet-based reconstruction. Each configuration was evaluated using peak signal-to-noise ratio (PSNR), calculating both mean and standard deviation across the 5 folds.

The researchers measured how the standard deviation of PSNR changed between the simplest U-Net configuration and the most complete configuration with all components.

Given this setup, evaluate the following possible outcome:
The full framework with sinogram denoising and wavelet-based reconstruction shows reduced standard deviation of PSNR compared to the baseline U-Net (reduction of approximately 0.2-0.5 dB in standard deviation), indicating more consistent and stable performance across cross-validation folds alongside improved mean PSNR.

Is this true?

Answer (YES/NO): NO